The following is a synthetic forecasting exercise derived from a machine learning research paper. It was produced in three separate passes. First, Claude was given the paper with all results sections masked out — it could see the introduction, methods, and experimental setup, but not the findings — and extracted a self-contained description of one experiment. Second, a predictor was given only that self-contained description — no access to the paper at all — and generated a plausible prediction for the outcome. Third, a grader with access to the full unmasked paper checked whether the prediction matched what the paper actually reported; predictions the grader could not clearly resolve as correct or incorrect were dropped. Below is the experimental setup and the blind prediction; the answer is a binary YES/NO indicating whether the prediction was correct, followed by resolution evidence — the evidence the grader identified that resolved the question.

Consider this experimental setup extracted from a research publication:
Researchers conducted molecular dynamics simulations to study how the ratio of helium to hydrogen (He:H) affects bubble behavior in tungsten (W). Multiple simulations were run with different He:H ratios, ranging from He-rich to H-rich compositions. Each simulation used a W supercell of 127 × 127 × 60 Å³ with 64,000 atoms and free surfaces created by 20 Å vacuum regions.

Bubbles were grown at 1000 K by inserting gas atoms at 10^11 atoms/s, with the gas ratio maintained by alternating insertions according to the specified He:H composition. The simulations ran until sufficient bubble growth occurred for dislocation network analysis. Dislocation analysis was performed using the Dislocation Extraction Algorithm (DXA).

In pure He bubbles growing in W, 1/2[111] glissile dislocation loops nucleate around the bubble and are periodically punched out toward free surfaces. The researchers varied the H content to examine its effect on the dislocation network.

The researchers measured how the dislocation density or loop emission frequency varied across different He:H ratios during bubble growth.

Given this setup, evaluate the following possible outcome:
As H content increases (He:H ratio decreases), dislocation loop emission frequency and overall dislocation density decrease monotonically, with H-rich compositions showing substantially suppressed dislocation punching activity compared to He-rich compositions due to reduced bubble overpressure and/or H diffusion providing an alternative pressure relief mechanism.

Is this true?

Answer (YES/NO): NO